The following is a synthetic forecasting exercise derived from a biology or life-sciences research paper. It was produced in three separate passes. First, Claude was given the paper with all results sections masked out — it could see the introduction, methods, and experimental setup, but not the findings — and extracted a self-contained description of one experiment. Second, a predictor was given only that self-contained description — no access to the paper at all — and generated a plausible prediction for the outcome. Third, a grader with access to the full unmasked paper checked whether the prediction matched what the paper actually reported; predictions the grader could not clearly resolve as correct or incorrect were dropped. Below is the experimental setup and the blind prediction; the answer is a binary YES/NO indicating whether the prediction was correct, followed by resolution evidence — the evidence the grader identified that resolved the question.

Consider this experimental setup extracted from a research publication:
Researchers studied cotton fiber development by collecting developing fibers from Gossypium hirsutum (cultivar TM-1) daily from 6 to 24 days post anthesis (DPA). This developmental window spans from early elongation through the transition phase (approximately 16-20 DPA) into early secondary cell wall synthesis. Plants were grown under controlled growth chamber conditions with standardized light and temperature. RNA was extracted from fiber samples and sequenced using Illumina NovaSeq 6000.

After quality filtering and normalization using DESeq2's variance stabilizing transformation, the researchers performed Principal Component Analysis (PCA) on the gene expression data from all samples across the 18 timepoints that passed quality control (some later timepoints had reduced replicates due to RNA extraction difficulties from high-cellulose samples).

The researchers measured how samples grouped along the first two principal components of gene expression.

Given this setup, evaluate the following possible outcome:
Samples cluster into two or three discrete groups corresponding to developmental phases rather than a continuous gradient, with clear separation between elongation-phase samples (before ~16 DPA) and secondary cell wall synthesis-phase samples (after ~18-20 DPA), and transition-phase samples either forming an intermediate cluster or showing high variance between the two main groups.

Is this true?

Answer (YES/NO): NO